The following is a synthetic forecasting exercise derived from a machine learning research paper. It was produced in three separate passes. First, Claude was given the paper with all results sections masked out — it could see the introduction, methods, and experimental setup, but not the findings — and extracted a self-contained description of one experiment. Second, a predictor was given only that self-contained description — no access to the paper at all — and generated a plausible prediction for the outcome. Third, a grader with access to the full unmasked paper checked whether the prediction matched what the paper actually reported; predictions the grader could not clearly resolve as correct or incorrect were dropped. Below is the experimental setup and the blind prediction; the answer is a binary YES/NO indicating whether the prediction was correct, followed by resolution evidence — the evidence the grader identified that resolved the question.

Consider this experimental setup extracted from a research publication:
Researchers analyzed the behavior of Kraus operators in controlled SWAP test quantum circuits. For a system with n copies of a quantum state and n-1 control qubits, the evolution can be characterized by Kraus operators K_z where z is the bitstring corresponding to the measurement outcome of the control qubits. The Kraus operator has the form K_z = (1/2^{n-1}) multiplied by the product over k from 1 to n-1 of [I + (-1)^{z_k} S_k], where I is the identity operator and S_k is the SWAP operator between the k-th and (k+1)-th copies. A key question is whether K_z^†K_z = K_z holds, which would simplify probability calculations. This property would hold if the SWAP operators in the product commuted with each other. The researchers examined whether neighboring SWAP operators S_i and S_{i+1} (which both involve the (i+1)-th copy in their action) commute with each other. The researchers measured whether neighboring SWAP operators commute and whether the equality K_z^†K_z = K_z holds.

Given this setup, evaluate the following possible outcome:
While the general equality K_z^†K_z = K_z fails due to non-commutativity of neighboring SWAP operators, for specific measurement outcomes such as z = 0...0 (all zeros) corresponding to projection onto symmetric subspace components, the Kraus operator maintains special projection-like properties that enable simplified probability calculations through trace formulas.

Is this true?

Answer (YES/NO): NO